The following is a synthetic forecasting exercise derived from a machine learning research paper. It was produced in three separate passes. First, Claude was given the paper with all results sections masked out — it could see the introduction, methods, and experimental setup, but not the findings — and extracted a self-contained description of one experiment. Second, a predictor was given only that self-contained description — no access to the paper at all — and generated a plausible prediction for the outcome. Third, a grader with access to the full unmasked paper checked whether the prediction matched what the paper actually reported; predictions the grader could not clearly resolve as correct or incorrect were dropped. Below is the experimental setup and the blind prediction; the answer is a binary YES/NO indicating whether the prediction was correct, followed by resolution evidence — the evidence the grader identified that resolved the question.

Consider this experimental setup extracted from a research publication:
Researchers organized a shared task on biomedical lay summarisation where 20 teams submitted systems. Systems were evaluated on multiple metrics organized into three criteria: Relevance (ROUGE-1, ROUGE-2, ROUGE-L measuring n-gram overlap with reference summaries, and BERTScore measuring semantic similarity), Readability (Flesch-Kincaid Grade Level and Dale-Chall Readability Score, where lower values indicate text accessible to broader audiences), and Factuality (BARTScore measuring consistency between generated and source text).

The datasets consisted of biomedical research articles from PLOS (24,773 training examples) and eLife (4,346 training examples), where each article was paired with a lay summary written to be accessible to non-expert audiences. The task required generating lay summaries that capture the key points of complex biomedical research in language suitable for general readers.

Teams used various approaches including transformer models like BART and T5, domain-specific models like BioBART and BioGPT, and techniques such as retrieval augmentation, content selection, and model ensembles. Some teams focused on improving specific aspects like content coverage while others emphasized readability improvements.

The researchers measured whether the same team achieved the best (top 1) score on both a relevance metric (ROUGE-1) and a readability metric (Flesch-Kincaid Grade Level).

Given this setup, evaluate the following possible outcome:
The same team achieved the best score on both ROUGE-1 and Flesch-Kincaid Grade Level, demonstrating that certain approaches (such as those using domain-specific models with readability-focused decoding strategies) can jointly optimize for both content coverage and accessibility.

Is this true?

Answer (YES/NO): NO